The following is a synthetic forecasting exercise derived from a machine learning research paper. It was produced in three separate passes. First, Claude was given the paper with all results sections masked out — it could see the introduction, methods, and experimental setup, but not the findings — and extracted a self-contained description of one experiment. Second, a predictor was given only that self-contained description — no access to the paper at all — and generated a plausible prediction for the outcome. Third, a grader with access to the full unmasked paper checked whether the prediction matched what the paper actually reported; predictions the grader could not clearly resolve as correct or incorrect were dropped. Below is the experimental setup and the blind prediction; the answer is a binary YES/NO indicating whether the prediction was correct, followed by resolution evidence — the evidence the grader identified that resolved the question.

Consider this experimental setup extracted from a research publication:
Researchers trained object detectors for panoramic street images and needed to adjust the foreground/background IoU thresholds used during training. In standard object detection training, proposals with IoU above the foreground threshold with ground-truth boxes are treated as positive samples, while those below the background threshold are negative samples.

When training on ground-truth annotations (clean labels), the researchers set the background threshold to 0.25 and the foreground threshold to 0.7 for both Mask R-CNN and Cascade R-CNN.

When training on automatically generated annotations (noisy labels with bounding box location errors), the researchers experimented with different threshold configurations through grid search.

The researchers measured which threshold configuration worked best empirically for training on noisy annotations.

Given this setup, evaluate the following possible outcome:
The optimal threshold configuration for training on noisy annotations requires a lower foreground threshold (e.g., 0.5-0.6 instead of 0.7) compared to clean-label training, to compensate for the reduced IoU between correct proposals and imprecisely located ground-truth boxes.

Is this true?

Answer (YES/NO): YES